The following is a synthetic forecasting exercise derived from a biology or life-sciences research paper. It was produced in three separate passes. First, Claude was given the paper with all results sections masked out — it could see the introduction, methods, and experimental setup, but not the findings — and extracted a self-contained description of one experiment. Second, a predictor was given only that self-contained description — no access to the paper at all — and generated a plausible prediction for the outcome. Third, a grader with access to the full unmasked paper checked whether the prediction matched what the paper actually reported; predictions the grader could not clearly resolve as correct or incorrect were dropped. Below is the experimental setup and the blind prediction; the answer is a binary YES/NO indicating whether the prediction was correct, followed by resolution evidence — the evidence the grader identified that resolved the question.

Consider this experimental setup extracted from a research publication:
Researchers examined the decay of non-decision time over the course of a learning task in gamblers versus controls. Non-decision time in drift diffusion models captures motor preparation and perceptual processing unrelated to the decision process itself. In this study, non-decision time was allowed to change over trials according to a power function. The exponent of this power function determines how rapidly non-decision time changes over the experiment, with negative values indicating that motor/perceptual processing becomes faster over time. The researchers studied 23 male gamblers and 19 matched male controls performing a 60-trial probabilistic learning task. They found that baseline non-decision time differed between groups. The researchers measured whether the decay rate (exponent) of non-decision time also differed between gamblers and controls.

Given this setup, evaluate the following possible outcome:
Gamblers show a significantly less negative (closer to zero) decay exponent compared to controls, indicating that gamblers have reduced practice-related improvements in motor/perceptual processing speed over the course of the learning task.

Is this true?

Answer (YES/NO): NO